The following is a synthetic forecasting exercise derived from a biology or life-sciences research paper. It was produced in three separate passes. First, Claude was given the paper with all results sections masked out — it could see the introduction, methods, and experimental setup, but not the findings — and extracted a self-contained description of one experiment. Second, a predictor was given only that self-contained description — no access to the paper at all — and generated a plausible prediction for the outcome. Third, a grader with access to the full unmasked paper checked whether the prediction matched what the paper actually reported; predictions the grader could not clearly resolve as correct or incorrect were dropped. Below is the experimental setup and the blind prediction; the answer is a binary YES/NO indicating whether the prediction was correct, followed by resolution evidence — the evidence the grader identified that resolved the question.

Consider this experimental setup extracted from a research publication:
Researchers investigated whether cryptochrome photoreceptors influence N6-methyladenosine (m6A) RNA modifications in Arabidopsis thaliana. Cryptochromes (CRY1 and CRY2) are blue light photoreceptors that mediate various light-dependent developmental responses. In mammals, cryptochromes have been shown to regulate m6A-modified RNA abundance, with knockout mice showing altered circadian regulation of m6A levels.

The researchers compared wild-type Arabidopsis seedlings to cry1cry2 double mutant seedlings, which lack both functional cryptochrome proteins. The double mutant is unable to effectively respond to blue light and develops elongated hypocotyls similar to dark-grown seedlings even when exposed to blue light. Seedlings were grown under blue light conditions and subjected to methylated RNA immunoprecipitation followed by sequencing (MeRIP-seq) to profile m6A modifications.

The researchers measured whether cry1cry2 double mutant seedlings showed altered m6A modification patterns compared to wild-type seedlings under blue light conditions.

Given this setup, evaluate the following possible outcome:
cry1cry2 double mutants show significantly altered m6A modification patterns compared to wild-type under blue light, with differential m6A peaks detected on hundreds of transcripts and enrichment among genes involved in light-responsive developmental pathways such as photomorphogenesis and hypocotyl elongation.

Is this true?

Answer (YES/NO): YES